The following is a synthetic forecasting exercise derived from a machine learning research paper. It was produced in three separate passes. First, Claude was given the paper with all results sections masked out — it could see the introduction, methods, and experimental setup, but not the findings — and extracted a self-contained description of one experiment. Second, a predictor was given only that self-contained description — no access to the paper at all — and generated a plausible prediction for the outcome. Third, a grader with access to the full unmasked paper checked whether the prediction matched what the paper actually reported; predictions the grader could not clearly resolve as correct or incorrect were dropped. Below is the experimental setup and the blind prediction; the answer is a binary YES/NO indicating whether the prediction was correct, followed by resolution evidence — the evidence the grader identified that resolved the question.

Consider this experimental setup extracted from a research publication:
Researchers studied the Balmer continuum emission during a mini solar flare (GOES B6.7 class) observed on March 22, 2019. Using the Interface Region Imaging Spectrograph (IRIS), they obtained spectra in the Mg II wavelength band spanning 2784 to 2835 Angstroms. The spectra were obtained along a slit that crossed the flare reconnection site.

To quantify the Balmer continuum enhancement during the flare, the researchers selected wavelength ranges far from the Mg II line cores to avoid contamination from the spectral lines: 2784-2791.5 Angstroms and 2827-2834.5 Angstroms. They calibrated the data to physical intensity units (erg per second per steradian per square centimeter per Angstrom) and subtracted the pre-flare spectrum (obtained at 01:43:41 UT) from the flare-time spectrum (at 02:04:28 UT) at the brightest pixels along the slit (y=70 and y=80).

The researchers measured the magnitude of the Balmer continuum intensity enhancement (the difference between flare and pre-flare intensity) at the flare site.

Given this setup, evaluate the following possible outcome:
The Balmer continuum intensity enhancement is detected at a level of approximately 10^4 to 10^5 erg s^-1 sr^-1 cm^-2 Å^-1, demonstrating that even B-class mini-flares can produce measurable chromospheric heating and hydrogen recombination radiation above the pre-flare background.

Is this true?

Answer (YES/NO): NO